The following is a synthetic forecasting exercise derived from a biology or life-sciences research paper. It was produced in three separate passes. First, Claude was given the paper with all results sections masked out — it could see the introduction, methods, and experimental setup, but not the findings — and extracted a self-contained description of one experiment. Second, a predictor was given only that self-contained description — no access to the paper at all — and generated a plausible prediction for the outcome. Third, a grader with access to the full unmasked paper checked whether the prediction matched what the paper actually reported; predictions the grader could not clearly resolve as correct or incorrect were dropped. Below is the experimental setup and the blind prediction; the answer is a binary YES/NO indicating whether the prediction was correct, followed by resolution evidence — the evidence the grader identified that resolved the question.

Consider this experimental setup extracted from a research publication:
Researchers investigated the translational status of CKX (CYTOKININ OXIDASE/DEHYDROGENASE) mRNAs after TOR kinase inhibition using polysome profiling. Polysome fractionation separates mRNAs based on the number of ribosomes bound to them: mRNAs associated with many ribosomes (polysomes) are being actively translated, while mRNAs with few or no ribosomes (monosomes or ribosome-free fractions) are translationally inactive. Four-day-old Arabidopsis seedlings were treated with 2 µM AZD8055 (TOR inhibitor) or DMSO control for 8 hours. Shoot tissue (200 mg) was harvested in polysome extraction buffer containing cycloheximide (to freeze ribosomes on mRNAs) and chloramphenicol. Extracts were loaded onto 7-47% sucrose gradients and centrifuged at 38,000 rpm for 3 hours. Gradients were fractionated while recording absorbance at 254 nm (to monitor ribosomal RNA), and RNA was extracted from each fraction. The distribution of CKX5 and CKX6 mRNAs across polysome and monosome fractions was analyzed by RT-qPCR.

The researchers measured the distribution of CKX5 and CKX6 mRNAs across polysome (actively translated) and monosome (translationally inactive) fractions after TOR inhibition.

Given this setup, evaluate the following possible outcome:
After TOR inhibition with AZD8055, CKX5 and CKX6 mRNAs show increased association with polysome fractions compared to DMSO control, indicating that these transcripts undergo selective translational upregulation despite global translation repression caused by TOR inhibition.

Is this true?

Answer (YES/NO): NO